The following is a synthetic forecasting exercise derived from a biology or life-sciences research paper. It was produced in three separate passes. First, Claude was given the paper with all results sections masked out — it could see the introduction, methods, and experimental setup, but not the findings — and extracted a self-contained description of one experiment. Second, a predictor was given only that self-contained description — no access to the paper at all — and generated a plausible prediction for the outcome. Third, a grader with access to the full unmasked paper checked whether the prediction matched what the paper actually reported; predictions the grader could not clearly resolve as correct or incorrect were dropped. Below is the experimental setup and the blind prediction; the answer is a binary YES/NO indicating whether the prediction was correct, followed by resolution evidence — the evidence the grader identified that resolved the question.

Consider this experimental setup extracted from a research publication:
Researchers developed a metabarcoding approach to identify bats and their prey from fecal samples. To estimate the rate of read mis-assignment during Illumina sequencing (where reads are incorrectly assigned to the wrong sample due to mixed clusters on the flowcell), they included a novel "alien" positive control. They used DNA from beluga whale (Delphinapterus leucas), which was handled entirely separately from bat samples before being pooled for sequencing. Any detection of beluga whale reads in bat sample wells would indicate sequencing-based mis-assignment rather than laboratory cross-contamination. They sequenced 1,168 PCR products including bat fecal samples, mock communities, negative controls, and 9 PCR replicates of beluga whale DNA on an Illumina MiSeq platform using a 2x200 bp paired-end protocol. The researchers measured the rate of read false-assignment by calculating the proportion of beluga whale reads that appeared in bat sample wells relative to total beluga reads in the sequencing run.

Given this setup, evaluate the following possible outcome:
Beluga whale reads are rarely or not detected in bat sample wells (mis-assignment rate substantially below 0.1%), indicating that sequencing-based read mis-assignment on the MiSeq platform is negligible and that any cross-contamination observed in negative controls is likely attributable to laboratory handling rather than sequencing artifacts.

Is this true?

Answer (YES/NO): NO